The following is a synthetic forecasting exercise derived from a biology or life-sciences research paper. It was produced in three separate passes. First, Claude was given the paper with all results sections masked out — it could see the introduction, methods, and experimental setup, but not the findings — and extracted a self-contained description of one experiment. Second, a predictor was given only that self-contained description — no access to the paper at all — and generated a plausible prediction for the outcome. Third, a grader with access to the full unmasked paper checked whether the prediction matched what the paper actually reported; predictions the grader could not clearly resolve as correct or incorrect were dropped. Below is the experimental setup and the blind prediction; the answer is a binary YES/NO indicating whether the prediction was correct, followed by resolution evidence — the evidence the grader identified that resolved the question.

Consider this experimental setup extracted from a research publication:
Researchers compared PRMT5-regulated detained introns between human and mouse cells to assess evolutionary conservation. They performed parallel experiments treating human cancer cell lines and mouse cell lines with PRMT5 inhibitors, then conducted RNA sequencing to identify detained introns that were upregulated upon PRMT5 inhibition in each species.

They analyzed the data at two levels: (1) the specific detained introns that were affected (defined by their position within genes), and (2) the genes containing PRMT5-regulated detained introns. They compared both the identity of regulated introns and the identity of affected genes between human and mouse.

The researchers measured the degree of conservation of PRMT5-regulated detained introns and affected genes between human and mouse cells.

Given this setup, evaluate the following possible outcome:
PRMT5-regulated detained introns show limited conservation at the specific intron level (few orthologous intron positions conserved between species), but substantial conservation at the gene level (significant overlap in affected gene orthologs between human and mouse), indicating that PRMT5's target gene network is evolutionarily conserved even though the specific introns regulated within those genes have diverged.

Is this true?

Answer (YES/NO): NO